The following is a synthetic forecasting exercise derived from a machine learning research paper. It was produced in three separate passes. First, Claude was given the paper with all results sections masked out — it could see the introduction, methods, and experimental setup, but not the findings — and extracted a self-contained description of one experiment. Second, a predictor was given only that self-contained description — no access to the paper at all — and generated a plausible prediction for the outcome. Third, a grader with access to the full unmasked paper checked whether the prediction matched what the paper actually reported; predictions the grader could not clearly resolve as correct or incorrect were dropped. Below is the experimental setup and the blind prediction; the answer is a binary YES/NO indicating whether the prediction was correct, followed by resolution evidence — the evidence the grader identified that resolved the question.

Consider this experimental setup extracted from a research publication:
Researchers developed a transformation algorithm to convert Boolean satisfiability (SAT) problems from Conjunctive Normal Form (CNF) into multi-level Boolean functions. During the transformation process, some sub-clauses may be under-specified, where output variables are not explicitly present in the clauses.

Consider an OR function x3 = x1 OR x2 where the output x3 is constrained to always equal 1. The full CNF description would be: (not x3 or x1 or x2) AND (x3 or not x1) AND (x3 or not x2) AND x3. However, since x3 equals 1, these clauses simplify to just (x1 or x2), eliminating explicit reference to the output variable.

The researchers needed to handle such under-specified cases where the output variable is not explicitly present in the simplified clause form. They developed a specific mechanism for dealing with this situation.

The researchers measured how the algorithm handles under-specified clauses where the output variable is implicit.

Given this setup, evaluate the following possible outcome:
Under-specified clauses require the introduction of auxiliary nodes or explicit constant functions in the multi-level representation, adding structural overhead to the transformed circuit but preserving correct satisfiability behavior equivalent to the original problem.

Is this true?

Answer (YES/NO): YES